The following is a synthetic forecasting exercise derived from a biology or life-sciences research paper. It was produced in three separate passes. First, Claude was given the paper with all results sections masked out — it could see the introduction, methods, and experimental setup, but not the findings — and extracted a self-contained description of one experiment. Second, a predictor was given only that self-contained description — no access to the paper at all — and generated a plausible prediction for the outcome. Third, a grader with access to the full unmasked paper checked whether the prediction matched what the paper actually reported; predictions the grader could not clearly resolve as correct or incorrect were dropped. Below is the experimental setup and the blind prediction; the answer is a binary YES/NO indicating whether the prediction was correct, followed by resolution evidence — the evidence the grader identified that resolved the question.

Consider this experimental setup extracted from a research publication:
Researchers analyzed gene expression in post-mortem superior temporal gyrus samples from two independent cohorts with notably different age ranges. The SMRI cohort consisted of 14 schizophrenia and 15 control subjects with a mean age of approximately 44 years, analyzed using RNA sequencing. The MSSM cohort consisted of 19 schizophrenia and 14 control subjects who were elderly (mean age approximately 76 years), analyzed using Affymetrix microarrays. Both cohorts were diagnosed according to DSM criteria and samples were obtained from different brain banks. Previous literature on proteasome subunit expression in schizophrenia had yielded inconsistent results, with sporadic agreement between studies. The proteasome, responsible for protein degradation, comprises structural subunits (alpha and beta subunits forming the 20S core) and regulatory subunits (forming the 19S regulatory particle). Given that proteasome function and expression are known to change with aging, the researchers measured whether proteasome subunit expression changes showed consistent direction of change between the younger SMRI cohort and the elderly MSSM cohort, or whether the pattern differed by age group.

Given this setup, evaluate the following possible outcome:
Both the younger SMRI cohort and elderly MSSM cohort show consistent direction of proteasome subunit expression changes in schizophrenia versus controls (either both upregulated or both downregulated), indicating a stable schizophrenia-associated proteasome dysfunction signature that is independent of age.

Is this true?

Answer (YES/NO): YES